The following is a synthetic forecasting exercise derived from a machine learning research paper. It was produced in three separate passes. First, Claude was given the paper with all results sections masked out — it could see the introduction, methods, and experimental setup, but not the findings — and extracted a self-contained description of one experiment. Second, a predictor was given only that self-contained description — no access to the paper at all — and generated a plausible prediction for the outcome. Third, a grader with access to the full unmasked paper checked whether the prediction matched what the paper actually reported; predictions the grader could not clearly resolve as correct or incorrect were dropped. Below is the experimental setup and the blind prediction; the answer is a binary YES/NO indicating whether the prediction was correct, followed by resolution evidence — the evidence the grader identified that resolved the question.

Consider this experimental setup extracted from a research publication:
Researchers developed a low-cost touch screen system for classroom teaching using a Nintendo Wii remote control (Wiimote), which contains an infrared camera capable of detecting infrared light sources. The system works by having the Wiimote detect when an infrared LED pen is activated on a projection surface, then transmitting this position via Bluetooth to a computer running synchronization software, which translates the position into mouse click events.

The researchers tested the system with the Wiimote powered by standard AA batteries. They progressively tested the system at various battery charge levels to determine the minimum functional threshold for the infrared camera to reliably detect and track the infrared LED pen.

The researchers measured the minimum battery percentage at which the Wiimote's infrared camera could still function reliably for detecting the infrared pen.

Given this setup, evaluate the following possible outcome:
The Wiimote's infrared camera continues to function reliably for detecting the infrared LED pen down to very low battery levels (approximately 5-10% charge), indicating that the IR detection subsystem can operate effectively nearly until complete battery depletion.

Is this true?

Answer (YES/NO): NO